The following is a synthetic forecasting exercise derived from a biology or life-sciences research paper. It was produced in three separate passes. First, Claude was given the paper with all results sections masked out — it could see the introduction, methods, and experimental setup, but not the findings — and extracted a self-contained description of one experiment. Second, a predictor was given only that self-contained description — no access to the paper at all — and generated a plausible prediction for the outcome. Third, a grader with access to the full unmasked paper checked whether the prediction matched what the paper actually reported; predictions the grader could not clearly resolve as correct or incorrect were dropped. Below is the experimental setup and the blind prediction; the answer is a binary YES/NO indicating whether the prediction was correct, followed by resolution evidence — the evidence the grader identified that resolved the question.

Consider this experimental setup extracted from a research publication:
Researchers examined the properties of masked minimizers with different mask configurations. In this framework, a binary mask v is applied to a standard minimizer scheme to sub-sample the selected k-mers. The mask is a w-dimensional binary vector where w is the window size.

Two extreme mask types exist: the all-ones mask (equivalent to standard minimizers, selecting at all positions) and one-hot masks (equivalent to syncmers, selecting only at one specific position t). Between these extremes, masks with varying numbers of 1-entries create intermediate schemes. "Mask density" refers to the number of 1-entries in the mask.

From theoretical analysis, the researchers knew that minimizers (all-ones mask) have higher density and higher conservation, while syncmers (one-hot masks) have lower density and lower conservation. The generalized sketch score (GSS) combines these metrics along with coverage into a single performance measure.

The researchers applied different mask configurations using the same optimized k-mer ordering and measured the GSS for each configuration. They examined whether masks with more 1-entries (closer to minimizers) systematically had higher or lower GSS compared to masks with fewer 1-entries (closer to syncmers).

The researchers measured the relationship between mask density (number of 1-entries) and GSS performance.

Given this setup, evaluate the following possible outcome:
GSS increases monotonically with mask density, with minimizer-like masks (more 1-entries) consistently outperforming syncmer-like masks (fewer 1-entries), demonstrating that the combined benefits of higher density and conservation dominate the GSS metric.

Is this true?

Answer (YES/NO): NO